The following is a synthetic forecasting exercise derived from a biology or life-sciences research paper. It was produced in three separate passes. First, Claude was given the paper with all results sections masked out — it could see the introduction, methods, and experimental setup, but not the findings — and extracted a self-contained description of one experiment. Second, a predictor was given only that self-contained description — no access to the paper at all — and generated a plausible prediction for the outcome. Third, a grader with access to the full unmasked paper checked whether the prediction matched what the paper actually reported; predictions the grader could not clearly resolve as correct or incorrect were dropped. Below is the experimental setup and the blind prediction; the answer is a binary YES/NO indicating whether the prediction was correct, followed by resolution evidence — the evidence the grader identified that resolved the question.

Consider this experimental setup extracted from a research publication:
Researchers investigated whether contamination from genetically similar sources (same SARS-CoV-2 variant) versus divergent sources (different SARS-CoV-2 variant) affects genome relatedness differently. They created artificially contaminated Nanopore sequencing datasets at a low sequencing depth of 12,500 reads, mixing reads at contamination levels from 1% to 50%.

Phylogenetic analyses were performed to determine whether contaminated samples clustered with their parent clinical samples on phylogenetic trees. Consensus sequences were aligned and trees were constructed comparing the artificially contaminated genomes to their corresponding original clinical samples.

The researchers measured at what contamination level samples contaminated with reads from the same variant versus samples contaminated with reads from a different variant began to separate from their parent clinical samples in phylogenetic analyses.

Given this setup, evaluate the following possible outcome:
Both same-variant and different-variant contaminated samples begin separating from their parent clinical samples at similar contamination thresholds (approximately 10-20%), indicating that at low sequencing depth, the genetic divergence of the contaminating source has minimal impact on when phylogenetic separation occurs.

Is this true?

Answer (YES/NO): NO